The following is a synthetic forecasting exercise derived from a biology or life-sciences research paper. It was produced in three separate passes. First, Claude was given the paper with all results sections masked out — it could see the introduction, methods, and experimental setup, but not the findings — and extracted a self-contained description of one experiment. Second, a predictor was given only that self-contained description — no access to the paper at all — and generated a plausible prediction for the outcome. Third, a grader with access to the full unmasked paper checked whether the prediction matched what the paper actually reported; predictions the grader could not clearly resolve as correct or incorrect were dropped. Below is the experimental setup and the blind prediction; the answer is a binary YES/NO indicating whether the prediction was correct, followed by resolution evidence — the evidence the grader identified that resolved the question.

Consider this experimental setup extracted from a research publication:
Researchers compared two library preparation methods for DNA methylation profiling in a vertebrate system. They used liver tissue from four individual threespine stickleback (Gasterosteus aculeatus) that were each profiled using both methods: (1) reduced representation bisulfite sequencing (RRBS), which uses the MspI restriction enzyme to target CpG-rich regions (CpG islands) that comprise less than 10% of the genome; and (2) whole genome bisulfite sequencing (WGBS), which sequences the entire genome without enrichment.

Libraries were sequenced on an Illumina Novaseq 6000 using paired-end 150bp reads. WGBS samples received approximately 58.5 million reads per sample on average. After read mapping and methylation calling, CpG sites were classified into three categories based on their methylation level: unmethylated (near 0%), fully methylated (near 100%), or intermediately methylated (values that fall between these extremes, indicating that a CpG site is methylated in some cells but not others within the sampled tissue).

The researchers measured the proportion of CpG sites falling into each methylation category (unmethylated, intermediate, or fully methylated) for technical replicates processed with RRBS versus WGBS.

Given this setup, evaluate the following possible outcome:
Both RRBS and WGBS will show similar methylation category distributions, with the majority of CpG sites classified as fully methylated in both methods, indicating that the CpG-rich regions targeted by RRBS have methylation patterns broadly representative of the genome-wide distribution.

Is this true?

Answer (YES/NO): NO